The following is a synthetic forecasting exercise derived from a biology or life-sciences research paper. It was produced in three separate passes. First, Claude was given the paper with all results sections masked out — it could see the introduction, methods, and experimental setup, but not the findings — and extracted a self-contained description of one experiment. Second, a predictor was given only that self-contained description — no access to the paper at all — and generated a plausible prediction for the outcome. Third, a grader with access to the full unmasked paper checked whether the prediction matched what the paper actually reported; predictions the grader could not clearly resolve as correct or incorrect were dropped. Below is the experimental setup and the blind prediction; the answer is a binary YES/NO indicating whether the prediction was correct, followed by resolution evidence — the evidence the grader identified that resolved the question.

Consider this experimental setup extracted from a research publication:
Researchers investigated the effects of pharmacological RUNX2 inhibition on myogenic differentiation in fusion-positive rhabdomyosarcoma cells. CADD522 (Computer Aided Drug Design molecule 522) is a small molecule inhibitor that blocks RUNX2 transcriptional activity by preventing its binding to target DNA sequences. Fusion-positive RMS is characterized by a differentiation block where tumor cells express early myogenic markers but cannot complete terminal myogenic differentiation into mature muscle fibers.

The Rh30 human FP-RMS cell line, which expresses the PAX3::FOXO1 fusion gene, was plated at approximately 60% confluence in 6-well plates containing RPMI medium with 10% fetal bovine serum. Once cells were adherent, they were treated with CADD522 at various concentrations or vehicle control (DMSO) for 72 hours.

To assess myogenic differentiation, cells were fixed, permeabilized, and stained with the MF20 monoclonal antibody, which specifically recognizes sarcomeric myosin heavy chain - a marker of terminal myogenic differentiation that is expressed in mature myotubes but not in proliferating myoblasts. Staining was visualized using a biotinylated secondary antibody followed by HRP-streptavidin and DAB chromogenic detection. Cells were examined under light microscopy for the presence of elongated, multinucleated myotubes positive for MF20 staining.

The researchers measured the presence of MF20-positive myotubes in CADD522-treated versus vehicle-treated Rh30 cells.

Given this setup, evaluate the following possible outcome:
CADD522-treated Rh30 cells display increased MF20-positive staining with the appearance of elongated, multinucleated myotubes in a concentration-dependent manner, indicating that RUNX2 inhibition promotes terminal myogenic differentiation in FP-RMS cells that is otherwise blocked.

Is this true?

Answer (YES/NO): YES